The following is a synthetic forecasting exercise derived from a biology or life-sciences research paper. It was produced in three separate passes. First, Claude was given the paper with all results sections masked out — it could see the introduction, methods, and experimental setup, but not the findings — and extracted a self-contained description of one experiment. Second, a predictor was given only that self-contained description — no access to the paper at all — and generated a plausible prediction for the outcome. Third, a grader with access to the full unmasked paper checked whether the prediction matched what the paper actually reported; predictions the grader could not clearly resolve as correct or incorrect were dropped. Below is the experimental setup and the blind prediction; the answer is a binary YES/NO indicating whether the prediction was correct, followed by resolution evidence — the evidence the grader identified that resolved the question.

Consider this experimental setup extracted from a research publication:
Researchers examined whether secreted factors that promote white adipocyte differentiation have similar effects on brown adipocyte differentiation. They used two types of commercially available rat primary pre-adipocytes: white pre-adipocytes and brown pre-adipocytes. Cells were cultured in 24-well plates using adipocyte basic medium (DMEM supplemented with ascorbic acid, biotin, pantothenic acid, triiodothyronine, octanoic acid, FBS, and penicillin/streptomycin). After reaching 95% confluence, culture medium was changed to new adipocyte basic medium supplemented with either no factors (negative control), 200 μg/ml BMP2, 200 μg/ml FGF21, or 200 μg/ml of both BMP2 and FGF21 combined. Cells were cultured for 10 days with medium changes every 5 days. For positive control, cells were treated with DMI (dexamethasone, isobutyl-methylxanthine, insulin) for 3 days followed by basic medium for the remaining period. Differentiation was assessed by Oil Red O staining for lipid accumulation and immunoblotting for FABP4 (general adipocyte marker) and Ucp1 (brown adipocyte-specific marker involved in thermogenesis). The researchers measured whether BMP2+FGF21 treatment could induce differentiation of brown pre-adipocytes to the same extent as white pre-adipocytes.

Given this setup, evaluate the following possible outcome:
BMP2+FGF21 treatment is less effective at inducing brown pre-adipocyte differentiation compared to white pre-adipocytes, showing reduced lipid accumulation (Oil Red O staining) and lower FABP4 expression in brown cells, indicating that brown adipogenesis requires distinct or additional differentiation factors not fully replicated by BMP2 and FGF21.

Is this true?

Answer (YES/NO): NO